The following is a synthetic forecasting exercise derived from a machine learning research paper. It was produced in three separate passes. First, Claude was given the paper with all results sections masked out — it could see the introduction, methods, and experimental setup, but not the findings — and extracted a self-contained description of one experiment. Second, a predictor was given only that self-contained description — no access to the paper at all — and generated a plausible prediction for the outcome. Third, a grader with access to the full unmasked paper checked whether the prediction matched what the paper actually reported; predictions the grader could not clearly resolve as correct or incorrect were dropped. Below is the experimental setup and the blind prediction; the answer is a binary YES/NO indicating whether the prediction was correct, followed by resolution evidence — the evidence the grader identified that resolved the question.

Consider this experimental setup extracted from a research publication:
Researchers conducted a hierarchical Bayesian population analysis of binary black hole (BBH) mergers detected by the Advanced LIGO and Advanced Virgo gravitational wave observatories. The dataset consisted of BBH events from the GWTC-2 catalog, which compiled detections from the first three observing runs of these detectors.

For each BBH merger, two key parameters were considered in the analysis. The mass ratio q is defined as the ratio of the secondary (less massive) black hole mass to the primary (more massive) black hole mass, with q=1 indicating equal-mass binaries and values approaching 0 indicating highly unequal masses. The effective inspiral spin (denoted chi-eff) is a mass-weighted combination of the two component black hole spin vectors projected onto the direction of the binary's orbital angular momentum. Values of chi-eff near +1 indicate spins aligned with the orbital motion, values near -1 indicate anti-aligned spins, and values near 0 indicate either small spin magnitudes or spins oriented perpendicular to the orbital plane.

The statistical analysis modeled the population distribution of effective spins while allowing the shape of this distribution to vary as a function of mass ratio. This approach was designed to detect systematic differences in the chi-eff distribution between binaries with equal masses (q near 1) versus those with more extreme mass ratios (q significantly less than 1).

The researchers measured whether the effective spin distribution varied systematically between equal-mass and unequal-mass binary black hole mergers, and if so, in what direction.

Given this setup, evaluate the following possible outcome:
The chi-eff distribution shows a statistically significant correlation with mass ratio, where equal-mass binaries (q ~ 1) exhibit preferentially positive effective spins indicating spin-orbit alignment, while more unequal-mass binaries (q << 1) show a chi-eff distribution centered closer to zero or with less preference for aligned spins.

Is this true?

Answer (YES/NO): NO